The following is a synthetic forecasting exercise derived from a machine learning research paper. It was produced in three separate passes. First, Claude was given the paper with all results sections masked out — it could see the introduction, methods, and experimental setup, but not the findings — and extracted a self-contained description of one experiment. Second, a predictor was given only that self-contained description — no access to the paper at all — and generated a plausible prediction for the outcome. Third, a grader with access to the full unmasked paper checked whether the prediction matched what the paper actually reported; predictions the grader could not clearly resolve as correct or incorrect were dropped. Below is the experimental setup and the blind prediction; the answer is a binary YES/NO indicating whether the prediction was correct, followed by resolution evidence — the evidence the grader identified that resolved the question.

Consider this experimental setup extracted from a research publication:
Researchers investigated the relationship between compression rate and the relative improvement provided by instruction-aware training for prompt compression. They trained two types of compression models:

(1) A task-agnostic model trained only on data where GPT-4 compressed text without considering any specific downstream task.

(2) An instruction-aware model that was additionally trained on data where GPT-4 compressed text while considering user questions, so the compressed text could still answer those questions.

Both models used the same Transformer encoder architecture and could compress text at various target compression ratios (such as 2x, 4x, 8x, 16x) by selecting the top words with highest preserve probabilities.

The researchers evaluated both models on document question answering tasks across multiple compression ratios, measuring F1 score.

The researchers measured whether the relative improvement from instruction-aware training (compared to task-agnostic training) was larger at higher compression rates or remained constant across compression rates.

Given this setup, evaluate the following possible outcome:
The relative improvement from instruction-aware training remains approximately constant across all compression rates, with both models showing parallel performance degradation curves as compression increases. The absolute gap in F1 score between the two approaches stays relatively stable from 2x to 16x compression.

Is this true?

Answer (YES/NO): NO